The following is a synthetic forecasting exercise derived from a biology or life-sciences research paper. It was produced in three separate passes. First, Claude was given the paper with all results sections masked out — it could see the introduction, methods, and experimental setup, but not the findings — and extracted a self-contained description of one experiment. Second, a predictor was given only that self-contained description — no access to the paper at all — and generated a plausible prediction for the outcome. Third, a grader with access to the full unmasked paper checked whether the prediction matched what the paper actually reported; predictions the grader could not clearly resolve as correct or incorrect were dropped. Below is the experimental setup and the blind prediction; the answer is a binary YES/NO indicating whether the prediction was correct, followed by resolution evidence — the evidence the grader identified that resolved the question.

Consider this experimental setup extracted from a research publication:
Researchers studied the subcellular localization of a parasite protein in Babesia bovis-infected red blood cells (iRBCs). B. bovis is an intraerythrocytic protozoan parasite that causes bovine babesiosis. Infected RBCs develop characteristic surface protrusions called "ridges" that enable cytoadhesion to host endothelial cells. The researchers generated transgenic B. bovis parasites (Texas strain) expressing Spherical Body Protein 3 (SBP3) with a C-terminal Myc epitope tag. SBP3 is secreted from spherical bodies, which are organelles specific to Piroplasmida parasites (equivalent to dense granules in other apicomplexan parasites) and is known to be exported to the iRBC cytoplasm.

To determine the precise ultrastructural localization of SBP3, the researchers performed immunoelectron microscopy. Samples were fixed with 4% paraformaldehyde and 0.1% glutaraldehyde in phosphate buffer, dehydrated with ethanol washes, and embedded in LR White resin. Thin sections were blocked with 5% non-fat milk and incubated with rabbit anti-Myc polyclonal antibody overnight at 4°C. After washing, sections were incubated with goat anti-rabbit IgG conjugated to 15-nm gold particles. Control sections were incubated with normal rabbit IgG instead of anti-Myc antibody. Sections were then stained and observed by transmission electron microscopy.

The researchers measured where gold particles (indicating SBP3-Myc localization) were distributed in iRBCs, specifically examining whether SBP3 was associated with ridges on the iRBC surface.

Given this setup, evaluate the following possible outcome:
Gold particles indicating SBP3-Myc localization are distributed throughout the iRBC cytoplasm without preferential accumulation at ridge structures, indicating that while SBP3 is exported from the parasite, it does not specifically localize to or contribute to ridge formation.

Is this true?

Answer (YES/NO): NO